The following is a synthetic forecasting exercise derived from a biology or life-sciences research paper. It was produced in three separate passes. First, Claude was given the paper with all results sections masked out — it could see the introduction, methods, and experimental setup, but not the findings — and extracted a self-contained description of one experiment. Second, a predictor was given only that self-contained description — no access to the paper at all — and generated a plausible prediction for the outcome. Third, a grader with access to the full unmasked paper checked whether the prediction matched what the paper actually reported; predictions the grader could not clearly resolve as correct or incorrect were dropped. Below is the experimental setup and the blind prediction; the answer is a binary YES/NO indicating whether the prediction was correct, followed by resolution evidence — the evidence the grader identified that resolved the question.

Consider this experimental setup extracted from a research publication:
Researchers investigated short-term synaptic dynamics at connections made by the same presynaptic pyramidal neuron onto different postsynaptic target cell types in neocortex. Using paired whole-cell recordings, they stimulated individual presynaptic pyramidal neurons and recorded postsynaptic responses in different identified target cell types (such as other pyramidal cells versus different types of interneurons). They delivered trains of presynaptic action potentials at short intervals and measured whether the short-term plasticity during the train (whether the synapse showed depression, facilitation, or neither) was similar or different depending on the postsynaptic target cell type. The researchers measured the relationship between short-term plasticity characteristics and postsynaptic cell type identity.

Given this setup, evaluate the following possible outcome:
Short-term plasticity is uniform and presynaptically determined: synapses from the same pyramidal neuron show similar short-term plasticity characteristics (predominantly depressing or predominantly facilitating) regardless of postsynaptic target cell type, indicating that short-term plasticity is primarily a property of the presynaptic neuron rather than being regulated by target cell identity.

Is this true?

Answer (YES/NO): NO